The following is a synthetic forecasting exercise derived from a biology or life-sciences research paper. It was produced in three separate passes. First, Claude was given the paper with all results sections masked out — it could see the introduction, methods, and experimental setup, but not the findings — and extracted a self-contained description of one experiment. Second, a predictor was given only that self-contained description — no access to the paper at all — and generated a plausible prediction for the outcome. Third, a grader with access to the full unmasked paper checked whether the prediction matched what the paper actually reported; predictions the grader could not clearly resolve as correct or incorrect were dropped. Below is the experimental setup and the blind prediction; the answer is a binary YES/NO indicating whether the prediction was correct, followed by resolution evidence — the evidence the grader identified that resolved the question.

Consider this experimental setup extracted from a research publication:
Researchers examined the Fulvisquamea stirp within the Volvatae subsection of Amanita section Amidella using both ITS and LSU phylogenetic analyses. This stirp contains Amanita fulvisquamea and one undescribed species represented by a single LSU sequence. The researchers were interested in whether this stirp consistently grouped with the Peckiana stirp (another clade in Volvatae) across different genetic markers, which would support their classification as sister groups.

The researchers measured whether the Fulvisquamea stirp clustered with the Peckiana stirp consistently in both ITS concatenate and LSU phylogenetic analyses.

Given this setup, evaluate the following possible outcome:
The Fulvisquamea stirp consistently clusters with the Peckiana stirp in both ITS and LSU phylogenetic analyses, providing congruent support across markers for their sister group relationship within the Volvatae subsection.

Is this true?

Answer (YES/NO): NO